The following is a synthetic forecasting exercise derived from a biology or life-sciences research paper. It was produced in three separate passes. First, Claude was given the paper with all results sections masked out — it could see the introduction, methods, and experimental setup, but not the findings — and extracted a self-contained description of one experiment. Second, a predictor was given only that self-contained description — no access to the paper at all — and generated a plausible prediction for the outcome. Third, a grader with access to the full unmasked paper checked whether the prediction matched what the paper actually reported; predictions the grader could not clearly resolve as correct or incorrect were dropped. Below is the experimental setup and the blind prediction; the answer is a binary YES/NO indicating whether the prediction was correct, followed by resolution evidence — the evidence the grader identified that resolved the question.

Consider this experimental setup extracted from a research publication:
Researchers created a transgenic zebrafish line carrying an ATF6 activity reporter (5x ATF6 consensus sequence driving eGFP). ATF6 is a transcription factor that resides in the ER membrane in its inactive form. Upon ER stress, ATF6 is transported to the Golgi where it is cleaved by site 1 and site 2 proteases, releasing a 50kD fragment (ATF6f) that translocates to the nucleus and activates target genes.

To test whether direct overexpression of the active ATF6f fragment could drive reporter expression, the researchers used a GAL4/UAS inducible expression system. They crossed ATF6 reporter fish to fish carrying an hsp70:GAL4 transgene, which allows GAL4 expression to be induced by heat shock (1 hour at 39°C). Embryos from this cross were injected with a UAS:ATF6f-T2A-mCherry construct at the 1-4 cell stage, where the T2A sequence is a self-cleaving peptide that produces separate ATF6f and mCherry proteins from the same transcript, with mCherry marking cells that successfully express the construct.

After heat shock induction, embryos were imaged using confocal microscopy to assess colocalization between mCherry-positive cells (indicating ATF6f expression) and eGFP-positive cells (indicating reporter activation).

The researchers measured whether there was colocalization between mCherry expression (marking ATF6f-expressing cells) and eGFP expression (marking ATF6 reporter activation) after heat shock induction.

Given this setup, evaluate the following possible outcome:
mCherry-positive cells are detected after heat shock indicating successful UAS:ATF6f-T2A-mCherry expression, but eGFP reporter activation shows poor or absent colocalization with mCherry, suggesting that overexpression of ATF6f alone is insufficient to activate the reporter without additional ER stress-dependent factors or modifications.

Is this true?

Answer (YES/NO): NO